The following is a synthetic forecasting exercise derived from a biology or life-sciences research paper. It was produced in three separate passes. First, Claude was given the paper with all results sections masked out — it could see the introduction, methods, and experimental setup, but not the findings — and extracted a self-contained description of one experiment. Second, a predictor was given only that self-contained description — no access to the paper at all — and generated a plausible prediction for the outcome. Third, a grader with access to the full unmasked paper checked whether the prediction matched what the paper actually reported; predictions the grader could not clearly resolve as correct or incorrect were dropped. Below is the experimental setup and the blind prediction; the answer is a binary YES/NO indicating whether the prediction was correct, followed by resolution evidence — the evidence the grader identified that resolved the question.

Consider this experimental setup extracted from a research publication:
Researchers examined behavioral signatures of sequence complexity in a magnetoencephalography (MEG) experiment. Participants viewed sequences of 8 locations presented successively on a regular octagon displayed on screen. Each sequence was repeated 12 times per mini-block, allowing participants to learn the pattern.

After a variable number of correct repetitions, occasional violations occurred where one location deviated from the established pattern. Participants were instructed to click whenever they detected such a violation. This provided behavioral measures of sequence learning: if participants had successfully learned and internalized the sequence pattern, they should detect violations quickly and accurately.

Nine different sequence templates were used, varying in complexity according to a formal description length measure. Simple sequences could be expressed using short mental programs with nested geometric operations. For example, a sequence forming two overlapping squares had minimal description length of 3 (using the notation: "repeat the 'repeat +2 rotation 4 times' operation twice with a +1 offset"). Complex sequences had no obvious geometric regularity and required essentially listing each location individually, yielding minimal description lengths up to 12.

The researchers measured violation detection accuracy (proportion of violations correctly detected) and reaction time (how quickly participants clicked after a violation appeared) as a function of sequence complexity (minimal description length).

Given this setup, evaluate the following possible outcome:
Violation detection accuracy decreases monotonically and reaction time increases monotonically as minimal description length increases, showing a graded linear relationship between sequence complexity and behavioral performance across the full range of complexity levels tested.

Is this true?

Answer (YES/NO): YES